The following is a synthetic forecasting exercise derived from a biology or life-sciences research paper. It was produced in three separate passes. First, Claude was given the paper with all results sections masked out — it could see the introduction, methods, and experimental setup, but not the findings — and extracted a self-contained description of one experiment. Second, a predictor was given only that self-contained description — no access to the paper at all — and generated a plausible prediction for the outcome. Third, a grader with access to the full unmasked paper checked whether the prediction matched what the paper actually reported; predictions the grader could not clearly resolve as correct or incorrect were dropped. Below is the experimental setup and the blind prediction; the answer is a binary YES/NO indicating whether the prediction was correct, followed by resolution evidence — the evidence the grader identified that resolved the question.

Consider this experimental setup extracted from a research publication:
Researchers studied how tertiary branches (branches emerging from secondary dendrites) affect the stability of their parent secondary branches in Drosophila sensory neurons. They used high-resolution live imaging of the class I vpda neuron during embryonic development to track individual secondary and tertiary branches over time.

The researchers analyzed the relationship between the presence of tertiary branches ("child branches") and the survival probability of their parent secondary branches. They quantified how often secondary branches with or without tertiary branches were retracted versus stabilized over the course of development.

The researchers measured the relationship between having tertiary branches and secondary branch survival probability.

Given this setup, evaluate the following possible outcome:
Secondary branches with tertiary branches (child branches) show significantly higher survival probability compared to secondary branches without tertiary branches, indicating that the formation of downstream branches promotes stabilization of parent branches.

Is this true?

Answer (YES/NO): YES